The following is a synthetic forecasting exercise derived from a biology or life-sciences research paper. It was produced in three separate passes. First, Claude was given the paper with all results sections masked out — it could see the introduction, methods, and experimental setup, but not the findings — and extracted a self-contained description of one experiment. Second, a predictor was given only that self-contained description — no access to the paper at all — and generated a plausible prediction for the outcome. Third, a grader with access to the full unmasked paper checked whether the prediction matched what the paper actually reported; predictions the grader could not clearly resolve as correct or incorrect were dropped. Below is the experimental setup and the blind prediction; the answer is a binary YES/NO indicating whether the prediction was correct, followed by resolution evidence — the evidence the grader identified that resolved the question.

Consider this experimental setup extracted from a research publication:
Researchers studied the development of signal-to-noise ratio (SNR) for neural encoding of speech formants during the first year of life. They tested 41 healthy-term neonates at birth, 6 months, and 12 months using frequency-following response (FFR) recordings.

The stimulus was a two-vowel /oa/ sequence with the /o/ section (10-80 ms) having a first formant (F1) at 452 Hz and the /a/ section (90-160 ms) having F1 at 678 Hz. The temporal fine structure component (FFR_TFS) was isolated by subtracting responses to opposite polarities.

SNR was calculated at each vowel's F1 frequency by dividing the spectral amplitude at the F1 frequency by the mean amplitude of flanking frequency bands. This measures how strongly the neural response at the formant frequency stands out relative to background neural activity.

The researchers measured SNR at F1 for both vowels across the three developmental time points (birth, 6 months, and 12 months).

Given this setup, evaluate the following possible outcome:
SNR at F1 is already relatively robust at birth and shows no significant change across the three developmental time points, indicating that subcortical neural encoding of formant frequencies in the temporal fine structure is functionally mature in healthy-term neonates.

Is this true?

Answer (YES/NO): NO